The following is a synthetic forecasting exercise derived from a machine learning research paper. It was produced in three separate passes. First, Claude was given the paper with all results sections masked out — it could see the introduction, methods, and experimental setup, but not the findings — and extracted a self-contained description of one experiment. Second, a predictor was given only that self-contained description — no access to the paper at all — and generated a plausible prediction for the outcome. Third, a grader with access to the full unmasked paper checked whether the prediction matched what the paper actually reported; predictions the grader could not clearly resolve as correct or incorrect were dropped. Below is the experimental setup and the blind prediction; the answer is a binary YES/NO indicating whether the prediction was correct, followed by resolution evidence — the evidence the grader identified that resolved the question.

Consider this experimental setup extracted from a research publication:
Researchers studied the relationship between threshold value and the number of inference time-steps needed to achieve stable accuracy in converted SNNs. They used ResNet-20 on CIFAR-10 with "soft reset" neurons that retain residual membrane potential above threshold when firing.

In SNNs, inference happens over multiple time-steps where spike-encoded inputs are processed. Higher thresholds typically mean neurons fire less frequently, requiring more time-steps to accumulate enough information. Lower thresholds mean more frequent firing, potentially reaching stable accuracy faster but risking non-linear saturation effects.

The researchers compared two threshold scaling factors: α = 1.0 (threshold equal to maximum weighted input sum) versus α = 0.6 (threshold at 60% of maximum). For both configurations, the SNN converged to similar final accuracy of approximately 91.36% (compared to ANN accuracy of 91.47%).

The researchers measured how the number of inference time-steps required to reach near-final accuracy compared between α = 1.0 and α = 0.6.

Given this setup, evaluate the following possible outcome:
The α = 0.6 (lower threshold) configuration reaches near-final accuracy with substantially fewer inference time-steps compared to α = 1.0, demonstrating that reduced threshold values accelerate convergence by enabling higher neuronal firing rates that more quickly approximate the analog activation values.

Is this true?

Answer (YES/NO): YES